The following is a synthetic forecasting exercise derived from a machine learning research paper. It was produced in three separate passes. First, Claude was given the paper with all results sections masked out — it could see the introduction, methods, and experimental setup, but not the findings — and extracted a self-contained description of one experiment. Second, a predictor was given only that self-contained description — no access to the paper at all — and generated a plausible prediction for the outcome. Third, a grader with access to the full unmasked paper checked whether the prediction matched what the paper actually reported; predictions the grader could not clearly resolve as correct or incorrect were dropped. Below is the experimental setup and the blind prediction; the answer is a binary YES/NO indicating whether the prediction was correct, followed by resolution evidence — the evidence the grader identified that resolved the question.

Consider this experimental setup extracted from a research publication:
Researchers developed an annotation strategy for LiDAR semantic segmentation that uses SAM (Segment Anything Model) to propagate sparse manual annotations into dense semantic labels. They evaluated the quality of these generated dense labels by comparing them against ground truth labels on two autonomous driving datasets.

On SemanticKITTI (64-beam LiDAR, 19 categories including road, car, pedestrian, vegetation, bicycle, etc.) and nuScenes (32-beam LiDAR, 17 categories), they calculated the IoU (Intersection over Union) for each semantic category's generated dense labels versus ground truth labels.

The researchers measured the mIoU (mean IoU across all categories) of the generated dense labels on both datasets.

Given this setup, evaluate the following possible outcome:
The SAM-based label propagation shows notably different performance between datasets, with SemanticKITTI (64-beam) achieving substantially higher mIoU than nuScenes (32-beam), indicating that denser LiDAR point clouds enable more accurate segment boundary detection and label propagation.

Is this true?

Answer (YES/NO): NO